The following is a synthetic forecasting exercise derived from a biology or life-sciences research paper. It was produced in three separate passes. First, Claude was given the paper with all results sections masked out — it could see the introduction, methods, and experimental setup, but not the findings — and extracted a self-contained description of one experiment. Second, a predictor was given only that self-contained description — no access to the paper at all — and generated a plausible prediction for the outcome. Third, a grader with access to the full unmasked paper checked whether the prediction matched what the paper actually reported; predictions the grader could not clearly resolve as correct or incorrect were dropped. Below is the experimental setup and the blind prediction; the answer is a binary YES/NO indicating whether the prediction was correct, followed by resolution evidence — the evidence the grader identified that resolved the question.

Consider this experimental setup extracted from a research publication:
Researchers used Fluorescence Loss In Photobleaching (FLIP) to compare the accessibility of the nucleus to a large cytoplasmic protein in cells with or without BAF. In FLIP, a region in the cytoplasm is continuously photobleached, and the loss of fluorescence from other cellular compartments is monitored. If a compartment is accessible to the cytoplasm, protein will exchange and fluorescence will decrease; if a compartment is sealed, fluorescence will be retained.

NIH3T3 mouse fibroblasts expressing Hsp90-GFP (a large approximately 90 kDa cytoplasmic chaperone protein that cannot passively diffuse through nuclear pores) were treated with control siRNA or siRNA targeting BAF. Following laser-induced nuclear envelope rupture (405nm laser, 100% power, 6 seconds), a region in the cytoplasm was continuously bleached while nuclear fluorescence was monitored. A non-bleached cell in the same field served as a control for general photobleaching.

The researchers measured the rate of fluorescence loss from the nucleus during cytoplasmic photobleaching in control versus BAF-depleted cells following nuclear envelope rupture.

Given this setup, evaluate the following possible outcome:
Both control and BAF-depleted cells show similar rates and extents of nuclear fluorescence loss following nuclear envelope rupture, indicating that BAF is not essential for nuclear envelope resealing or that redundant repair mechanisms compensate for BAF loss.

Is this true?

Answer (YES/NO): NO